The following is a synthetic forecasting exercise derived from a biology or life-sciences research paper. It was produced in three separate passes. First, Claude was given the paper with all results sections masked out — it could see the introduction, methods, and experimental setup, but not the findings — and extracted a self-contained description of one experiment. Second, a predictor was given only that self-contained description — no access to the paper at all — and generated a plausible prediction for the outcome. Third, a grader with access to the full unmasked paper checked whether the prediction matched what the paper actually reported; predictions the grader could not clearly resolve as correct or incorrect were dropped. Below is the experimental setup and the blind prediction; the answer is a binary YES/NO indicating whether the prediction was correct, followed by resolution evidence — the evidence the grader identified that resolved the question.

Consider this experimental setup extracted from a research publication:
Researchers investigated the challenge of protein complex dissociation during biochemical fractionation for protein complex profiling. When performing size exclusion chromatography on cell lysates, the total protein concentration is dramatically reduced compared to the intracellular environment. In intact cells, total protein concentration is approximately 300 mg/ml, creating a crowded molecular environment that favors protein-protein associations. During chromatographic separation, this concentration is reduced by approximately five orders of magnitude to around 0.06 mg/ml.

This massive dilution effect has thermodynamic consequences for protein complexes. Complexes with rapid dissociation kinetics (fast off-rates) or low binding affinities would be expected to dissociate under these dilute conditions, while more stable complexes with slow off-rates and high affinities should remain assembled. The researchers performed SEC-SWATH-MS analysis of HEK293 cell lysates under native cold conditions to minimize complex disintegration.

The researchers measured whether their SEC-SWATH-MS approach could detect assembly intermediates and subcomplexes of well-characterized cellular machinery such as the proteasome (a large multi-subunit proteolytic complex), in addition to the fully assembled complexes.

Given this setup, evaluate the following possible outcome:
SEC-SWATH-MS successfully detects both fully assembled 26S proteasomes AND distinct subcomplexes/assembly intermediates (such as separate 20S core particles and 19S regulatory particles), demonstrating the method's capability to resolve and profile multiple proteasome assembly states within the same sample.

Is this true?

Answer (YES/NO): YES